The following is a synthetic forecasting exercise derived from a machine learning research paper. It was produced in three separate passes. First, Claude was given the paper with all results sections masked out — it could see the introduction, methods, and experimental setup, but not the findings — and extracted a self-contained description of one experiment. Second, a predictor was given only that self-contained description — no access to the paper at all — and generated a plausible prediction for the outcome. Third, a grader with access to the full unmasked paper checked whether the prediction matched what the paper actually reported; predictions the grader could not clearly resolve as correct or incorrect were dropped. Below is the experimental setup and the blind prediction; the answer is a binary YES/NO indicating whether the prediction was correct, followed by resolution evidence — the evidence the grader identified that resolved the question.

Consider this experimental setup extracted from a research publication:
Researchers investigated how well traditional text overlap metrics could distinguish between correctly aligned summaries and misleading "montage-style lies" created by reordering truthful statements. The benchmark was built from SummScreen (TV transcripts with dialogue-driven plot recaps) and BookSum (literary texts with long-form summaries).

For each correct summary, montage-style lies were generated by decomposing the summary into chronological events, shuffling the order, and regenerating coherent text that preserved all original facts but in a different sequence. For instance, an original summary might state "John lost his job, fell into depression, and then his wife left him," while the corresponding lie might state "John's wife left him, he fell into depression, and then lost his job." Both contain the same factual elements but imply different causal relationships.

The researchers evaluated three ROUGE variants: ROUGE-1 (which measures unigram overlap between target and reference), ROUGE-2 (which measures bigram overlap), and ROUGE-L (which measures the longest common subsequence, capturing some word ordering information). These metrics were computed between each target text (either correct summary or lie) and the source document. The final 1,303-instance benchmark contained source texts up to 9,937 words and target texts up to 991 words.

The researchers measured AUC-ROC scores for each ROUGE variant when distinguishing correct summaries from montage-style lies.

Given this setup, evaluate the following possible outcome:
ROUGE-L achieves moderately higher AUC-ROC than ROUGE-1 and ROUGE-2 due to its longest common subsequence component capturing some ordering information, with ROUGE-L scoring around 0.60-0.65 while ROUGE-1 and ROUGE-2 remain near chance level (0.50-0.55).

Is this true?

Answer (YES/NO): NO